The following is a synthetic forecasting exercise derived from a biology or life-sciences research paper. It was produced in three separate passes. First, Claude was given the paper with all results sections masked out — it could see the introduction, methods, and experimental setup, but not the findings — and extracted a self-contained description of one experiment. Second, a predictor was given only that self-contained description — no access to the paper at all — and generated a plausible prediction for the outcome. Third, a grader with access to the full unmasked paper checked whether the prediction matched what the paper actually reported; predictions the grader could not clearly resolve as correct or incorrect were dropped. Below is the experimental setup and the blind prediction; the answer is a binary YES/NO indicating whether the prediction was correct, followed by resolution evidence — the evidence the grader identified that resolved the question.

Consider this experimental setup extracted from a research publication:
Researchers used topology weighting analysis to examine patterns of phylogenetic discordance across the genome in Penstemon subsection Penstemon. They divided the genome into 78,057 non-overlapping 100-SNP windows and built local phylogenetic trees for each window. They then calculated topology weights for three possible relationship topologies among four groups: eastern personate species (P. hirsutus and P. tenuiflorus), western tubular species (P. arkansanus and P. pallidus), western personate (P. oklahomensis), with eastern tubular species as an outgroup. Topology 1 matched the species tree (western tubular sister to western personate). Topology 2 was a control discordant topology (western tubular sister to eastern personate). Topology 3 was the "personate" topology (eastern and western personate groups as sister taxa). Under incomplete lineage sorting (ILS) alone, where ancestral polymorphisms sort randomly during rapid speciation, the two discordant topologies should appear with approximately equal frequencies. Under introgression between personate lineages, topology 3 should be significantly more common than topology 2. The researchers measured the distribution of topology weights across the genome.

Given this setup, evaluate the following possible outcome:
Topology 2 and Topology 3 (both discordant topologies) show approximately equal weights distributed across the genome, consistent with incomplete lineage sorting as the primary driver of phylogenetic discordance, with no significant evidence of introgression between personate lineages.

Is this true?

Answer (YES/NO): YES